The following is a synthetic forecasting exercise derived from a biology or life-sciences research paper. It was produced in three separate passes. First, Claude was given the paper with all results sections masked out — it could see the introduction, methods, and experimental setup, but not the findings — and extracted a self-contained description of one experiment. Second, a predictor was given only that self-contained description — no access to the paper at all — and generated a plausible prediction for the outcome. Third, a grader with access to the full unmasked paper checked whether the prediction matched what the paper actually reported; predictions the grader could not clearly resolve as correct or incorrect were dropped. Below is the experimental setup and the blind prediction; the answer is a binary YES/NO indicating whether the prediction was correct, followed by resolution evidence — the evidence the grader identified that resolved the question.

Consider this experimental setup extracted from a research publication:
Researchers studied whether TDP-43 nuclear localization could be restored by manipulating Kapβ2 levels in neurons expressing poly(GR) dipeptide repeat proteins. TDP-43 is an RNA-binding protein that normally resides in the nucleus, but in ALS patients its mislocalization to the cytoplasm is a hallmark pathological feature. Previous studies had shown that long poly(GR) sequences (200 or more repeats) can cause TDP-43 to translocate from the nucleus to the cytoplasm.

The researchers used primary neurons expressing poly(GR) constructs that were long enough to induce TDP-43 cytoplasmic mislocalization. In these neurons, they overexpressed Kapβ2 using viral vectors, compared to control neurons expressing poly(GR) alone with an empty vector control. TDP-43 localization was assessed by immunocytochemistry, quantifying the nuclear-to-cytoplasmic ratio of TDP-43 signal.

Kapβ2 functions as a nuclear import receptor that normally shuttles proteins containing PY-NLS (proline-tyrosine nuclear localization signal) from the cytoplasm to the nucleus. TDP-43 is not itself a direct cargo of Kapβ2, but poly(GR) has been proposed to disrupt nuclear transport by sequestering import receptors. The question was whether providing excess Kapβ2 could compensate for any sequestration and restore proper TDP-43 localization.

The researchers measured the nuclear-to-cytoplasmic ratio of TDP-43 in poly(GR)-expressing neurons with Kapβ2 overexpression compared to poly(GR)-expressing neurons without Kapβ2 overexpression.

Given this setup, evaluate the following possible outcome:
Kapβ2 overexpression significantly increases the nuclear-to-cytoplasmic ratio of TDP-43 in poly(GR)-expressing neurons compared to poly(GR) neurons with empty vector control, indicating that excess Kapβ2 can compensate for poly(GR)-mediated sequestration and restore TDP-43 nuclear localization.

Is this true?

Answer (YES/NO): YES